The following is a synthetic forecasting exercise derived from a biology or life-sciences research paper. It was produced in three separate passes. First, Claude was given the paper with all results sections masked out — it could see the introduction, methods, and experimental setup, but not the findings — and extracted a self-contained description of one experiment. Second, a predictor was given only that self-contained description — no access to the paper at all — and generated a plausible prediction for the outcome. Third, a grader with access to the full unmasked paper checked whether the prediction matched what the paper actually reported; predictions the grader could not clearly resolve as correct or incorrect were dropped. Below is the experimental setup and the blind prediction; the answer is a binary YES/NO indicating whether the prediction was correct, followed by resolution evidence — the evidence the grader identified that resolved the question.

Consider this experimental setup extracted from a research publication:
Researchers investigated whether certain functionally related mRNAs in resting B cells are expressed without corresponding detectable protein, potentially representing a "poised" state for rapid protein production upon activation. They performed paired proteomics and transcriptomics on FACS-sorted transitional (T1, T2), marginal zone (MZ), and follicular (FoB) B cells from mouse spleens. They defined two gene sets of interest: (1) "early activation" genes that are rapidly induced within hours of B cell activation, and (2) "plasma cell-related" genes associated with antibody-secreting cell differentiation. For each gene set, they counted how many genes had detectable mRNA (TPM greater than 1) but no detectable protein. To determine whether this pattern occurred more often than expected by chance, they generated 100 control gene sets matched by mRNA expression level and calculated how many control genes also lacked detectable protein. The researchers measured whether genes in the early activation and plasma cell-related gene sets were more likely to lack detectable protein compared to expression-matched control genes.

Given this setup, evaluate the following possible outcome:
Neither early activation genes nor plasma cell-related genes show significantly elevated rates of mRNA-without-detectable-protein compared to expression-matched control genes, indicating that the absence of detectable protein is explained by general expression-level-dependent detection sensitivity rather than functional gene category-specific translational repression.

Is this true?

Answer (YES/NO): NO